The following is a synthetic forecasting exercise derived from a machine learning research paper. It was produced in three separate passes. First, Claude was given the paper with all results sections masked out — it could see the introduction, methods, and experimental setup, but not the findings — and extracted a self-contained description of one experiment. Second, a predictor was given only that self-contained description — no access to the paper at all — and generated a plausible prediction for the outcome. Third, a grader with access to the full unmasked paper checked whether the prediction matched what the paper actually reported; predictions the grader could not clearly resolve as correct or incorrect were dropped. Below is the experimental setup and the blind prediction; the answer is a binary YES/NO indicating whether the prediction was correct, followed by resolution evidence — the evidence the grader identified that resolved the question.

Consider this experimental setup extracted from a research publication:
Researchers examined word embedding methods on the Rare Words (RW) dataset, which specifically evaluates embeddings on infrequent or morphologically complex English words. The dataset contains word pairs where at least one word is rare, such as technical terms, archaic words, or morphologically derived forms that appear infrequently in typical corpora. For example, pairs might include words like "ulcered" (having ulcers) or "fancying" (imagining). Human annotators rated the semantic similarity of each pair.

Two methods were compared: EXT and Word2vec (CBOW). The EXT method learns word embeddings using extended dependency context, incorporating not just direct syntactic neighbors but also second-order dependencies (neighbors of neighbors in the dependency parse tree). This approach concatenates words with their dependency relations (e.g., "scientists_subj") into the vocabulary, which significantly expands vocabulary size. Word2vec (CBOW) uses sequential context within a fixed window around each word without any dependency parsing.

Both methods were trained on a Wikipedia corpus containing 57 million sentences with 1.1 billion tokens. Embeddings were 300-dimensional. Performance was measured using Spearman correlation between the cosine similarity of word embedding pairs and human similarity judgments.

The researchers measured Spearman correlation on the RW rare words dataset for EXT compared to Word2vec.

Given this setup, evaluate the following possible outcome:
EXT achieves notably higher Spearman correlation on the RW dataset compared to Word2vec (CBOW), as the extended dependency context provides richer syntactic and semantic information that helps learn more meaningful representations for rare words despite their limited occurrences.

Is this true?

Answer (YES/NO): NO